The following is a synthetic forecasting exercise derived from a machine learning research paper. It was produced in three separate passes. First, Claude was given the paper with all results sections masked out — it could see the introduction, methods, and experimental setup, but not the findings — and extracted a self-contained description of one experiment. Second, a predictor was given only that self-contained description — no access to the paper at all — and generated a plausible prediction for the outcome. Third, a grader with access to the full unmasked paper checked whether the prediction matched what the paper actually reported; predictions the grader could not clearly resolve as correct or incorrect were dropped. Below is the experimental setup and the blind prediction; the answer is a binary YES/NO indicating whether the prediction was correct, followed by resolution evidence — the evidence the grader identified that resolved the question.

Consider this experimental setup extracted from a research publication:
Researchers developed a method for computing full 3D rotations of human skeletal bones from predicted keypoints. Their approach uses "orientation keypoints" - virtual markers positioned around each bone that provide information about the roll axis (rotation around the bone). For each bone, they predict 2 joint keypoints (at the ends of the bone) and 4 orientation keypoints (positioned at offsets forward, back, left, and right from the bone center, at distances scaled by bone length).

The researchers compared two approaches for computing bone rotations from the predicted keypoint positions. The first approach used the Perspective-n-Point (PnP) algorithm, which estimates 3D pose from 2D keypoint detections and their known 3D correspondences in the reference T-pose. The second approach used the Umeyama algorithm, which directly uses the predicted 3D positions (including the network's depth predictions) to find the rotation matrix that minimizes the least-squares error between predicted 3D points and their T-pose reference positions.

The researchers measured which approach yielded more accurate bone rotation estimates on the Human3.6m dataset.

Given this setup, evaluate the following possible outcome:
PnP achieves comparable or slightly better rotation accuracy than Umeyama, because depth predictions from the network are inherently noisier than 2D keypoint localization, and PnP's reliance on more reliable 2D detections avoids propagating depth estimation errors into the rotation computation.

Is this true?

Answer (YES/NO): NO